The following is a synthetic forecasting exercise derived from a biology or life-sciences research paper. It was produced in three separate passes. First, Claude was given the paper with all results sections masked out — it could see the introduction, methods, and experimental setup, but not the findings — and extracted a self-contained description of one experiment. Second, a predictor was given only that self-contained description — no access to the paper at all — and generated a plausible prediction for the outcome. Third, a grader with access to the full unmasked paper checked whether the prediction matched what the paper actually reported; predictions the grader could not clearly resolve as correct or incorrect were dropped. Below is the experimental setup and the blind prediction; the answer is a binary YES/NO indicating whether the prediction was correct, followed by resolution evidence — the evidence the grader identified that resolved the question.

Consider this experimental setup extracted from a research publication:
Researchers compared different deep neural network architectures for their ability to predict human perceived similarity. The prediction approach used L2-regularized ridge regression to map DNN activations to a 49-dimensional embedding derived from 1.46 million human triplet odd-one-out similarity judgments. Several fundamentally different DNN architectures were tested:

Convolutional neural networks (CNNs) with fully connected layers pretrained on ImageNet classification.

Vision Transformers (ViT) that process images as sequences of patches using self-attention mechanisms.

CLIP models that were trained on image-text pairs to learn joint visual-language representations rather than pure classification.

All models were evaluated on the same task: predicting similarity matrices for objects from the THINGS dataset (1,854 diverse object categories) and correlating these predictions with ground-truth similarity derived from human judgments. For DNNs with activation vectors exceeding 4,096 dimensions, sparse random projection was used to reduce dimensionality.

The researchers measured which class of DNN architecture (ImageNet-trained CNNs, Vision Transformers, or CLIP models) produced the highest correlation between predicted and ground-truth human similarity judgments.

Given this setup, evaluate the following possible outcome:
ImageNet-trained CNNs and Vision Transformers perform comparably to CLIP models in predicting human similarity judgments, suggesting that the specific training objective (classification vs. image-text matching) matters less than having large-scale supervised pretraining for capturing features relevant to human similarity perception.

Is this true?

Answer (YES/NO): NO